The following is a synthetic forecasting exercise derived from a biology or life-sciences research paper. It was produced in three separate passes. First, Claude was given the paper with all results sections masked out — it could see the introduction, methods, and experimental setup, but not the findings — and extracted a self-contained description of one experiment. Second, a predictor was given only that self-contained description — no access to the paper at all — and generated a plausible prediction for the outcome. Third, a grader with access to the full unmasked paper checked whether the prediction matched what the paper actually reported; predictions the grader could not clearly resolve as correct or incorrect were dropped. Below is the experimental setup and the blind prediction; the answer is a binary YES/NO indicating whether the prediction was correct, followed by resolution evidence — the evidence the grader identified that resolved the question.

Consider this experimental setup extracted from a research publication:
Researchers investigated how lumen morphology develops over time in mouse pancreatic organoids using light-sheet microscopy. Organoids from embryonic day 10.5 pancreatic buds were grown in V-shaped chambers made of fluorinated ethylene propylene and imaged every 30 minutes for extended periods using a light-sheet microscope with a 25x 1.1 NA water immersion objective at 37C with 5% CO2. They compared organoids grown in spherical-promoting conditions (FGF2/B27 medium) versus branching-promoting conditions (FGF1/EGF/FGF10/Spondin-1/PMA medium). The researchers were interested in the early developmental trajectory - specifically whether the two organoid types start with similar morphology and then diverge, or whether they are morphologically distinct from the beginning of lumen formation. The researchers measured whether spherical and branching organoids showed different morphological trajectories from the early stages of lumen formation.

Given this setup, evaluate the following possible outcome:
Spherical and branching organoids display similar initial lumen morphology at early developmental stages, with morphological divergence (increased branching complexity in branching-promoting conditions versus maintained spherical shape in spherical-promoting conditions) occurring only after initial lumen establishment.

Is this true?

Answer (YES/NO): YES